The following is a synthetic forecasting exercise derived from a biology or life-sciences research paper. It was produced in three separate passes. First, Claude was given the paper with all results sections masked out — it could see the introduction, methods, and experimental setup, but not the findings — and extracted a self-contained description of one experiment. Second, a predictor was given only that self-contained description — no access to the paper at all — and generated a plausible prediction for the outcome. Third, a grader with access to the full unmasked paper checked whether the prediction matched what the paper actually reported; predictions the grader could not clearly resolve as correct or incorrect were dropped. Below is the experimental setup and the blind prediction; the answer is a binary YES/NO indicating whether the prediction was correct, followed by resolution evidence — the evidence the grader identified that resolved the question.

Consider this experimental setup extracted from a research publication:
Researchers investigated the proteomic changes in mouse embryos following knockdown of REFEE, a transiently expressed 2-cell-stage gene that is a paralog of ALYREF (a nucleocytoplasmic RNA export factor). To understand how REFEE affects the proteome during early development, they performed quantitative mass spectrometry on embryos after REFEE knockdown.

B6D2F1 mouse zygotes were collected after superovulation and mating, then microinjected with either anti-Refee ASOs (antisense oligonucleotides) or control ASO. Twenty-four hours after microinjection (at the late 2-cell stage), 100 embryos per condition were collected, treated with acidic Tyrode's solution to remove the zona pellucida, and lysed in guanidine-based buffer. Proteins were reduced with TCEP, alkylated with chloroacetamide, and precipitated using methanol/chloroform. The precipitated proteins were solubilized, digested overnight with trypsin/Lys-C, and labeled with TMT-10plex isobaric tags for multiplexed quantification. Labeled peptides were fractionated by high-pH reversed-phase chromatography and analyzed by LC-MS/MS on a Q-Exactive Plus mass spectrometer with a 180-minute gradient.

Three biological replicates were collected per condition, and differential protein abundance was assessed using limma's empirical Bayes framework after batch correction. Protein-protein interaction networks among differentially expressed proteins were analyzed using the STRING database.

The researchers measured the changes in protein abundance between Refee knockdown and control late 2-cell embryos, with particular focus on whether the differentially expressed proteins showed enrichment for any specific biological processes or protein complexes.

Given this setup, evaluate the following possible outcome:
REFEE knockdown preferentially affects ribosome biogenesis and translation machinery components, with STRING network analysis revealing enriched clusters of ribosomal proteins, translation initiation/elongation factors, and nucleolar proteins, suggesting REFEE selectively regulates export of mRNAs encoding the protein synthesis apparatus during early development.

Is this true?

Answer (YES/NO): NO